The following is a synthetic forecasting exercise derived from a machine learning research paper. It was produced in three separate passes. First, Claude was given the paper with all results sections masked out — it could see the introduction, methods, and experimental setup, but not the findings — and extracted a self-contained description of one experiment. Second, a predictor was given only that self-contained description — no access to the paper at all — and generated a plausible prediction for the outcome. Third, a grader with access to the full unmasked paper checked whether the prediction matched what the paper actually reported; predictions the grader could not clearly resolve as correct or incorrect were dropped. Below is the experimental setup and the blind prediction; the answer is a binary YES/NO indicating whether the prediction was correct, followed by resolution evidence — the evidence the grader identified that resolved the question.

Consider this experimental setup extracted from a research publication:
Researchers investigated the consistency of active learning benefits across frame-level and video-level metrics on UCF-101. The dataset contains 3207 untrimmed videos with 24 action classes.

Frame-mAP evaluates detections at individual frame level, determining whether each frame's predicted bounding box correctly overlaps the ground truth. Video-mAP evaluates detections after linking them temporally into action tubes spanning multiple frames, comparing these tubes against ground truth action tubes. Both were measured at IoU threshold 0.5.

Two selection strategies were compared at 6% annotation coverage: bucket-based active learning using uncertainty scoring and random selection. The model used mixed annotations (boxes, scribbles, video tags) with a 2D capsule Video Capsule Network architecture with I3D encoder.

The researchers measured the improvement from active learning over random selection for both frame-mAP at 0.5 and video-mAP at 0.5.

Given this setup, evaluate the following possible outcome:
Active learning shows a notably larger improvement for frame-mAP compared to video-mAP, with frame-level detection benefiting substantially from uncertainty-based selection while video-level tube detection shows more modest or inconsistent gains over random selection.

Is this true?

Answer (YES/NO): NO